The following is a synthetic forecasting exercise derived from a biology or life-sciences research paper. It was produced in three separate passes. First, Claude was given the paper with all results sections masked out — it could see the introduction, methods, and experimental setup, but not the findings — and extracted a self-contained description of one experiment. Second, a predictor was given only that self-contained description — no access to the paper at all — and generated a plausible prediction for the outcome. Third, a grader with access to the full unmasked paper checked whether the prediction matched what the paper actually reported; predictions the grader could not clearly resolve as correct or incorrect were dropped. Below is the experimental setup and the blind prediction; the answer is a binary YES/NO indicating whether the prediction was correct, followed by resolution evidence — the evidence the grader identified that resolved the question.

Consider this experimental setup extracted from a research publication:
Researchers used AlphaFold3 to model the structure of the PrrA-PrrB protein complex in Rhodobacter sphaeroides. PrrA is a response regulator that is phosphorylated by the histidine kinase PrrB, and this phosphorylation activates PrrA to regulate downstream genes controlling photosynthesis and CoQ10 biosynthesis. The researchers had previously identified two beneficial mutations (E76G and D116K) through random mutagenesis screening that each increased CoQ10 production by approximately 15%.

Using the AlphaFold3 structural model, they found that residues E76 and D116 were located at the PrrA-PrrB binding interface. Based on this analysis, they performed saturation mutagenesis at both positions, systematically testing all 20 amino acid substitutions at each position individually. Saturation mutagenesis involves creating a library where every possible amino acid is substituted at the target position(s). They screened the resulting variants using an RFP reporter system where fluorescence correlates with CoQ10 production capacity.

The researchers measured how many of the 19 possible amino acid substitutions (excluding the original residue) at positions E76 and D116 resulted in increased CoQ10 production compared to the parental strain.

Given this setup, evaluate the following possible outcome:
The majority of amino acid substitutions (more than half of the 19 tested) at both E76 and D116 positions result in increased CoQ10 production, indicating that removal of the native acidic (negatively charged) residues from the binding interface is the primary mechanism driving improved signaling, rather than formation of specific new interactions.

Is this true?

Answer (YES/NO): NO